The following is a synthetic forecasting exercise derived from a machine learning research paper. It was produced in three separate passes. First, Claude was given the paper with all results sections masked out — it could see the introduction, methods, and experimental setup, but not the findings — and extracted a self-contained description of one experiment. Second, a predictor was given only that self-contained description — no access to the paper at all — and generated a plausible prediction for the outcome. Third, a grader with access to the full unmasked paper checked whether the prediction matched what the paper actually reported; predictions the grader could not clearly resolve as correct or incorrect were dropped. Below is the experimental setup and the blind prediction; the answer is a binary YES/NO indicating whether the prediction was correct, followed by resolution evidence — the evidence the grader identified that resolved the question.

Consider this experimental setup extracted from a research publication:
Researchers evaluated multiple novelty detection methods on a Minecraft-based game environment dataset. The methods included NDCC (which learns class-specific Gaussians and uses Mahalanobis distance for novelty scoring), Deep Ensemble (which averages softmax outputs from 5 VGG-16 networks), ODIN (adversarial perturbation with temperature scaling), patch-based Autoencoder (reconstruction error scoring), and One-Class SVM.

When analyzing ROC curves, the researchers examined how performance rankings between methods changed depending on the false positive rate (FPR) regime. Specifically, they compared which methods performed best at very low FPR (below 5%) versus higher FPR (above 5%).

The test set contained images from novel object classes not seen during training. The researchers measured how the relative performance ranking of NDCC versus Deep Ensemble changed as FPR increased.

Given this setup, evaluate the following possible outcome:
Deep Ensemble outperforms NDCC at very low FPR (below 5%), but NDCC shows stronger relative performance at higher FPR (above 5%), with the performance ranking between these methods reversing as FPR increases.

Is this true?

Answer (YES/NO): YES